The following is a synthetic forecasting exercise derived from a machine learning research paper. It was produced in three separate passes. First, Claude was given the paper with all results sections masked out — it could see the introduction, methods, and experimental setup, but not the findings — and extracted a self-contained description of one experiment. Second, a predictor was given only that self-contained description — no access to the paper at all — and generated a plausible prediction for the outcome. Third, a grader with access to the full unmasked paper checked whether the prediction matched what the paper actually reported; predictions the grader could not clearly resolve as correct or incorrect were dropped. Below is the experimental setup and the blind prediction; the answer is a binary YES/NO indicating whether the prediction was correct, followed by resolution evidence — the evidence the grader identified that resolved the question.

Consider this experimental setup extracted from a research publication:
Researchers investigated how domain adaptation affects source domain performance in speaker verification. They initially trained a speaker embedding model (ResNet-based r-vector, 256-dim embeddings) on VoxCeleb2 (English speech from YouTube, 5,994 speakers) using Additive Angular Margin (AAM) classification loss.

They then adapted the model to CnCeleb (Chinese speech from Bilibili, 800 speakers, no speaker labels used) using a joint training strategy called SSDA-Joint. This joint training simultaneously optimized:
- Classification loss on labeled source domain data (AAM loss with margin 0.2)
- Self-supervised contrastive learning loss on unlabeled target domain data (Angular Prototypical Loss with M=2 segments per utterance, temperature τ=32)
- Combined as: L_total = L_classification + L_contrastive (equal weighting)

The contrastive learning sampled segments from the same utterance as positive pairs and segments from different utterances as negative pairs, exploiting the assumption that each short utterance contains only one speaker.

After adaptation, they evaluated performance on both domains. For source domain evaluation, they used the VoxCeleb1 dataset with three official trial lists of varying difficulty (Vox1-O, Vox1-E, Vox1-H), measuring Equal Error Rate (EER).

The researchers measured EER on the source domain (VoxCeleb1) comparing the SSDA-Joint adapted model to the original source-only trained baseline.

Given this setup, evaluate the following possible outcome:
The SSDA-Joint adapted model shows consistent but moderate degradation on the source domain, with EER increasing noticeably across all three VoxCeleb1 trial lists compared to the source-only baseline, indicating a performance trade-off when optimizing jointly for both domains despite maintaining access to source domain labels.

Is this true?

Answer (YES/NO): NO